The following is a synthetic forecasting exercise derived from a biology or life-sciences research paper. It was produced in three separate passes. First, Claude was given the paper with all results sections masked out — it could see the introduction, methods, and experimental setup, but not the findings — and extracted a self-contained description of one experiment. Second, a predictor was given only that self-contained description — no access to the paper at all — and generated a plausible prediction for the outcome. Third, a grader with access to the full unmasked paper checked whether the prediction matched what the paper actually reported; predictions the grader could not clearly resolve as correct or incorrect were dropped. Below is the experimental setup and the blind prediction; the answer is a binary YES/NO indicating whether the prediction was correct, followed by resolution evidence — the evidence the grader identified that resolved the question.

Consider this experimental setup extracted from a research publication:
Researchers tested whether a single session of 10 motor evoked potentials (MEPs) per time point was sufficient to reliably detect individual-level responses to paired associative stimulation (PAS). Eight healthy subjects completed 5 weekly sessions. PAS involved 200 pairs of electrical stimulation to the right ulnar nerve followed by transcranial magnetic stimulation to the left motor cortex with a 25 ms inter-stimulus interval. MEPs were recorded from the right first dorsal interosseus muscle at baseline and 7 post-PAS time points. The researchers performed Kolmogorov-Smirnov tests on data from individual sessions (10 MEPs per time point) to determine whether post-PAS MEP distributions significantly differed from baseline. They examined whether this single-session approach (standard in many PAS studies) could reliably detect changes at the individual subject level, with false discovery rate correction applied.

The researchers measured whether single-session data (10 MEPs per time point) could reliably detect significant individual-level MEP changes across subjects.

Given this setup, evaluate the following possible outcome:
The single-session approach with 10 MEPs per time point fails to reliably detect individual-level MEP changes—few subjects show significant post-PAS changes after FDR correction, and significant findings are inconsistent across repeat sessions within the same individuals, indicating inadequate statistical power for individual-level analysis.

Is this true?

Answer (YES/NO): YES